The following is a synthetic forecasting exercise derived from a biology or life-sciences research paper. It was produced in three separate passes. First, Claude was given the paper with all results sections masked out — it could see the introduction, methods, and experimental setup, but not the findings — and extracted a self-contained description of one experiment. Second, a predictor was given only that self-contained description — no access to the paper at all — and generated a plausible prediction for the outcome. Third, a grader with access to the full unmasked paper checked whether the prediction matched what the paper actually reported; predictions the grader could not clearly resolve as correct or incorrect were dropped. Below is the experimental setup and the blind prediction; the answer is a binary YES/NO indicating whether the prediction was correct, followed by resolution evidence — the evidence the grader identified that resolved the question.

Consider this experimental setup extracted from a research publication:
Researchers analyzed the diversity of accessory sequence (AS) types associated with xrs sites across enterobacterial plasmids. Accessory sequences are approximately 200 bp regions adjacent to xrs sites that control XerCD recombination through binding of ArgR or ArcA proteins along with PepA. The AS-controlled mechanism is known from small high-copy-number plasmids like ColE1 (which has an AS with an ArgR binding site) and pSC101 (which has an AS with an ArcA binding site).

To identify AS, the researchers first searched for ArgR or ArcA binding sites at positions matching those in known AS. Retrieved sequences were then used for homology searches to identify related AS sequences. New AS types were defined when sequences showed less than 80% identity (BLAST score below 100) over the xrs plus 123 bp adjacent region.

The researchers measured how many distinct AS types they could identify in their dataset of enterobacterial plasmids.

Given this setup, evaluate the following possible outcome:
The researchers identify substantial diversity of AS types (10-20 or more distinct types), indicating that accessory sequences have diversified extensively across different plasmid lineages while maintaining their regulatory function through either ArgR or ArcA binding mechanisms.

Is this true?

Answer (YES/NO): YES